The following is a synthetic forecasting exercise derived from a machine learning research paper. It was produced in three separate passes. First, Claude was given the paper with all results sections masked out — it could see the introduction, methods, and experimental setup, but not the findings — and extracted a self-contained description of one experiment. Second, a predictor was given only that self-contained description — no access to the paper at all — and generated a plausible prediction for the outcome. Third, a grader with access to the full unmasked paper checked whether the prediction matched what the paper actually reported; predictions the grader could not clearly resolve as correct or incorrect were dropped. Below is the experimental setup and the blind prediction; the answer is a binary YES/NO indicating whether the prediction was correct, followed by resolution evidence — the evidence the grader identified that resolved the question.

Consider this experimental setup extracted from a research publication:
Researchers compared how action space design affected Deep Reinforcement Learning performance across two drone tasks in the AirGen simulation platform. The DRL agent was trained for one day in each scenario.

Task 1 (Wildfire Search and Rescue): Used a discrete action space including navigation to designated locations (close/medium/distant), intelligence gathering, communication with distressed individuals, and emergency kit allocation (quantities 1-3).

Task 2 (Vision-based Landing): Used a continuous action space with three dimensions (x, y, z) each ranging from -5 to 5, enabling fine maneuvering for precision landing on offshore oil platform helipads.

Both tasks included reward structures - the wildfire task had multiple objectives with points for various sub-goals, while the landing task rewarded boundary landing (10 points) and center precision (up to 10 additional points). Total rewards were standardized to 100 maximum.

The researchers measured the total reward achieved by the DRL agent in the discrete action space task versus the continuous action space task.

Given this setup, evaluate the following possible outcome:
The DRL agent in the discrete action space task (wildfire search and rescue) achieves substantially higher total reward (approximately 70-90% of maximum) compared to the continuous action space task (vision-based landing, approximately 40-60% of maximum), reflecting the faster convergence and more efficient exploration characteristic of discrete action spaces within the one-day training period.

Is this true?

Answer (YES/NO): NO